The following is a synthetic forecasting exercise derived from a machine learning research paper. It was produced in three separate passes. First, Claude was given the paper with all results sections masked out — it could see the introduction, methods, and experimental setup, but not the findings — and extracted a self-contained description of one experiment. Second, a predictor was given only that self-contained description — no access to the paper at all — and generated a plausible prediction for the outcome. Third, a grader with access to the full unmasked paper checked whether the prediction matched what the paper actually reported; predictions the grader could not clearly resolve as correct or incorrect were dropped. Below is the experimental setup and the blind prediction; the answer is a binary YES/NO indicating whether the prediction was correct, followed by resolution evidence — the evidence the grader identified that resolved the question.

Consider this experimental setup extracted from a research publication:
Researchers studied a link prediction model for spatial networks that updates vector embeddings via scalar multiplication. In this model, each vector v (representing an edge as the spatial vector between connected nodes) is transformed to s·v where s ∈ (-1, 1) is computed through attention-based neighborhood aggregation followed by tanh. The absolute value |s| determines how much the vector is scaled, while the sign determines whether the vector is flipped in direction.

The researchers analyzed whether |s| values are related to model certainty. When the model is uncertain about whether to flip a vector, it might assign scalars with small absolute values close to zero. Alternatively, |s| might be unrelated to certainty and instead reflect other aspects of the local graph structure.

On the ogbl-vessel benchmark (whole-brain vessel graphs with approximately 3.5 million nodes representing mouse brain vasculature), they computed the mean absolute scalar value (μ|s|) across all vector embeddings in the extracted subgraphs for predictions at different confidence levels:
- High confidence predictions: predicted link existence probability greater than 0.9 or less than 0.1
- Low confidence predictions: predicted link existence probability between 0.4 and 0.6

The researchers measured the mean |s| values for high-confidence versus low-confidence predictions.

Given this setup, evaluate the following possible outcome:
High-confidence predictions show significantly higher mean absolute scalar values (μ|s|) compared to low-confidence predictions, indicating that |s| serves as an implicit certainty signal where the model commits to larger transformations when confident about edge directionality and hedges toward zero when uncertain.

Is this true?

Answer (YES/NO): YES